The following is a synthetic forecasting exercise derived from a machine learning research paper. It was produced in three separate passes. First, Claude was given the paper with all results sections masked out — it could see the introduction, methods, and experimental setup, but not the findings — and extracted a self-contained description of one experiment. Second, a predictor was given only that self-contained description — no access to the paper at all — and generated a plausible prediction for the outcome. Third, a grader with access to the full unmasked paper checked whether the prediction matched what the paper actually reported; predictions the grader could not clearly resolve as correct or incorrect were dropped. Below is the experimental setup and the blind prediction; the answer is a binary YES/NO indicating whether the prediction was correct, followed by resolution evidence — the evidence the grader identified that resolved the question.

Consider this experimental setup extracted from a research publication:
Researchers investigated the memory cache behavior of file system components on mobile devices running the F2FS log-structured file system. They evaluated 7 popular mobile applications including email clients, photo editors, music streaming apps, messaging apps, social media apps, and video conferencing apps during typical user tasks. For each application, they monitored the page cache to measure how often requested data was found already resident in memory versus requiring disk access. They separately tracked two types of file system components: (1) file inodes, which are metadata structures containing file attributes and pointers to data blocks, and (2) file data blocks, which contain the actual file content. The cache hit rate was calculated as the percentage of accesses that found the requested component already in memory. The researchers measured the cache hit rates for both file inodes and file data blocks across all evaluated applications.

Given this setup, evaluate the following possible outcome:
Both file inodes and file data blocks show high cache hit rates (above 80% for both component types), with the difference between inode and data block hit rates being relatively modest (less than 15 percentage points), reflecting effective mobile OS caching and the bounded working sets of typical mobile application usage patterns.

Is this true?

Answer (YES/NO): NO